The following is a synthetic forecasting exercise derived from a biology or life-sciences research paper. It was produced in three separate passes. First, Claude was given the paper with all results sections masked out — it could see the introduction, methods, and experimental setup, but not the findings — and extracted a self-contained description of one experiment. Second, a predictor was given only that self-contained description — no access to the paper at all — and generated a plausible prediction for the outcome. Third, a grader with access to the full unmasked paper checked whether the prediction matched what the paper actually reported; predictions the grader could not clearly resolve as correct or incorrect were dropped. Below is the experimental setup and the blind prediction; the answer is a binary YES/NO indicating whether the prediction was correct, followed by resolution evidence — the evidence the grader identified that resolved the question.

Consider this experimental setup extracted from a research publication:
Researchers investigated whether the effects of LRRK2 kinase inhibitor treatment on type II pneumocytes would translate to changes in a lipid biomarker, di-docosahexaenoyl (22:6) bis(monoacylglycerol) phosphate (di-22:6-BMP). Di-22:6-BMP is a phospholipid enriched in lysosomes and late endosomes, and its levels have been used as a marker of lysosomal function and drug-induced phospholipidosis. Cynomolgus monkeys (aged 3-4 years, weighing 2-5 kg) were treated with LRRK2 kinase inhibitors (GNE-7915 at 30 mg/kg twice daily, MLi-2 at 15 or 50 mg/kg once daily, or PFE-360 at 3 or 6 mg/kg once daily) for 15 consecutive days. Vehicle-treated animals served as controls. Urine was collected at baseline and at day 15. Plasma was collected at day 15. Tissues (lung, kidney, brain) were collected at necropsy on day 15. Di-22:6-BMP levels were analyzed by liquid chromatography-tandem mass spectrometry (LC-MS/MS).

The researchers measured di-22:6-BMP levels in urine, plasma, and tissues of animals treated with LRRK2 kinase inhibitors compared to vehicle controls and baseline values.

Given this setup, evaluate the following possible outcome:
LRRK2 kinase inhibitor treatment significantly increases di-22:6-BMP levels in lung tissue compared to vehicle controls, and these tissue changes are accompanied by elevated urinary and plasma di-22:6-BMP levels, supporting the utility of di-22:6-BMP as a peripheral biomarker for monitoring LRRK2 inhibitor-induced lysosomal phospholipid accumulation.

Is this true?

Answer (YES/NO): NO